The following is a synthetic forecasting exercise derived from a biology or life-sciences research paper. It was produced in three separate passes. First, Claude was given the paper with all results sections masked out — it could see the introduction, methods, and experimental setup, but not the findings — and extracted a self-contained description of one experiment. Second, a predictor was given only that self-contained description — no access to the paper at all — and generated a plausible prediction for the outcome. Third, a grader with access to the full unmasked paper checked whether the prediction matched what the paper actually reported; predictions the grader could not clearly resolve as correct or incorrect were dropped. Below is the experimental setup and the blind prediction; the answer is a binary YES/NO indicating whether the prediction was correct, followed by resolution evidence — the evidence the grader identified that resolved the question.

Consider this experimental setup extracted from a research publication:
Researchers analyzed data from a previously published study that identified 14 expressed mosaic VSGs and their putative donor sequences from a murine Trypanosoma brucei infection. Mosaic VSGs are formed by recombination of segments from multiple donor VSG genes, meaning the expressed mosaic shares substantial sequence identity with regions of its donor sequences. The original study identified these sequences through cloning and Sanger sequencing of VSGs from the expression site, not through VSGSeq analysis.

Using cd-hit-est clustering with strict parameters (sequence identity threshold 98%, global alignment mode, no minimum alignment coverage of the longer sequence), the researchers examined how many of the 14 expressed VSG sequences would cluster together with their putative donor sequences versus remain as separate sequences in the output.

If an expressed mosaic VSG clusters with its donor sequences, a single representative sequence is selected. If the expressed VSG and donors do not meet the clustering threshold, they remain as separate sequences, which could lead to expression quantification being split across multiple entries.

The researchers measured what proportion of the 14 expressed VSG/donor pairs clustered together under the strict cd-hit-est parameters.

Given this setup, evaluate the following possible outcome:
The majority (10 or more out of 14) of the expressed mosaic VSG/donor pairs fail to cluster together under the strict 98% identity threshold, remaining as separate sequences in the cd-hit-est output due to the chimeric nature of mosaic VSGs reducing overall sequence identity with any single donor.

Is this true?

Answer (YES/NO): NO